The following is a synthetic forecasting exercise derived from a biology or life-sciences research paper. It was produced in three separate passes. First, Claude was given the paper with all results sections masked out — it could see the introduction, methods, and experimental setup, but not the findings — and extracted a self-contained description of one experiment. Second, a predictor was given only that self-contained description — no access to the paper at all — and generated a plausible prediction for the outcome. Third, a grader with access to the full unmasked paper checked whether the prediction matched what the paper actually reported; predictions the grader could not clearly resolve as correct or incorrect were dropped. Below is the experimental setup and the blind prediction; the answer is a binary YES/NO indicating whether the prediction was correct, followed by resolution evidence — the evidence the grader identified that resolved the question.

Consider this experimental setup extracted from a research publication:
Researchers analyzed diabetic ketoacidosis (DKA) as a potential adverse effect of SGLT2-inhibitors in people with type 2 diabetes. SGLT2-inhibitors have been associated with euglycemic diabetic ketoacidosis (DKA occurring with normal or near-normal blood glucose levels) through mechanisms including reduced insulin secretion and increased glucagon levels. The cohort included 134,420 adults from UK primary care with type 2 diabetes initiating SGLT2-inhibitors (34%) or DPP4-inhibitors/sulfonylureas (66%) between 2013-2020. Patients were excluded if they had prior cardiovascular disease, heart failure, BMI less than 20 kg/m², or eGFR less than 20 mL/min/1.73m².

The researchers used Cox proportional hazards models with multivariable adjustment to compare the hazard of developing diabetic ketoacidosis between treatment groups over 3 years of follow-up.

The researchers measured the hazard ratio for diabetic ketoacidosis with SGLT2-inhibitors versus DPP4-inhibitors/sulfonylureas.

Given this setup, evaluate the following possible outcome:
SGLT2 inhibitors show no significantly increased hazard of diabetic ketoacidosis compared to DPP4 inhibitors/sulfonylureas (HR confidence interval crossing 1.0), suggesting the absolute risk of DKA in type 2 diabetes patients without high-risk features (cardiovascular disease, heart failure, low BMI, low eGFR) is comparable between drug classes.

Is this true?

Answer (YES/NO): NO